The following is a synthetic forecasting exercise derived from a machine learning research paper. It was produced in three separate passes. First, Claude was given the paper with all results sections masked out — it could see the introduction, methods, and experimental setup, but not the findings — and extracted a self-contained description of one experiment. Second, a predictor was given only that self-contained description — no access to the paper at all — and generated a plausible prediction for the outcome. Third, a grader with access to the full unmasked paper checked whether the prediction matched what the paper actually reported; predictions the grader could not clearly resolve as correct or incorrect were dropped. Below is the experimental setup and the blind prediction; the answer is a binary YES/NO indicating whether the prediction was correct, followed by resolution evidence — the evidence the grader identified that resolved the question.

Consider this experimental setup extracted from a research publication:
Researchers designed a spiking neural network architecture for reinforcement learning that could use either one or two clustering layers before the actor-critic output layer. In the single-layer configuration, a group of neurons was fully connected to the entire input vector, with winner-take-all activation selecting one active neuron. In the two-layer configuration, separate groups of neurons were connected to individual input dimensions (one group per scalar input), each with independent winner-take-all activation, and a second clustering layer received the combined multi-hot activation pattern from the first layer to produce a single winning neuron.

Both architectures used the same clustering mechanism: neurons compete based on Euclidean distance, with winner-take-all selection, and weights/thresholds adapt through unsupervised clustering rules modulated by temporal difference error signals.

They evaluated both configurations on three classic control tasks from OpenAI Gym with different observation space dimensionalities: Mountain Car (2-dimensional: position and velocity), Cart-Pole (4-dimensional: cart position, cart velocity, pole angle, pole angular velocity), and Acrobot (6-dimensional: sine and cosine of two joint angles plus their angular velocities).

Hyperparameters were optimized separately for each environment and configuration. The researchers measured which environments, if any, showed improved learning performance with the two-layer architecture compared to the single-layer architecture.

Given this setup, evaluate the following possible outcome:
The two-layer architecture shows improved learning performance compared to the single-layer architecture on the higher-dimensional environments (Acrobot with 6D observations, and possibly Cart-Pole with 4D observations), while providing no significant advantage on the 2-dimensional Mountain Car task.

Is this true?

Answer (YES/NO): NO